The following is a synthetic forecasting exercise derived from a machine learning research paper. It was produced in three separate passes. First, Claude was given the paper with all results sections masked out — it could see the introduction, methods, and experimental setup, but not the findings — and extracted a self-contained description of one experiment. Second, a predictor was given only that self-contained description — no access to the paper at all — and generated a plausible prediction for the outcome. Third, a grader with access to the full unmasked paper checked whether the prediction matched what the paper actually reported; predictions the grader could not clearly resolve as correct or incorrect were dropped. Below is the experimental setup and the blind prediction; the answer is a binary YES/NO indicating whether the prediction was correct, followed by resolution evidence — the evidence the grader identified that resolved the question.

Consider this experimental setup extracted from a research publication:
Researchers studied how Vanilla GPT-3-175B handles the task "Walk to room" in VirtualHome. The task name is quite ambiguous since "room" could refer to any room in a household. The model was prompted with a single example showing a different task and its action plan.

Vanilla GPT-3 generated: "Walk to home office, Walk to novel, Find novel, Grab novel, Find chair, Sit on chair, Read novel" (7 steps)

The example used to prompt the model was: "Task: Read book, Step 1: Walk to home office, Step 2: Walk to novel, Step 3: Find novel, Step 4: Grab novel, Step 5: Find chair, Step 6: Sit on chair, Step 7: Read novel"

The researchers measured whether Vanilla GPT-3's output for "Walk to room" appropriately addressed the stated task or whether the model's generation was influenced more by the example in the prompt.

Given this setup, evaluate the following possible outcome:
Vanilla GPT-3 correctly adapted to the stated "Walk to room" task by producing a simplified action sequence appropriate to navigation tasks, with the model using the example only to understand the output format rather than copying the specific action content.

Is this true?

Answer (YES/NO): NO